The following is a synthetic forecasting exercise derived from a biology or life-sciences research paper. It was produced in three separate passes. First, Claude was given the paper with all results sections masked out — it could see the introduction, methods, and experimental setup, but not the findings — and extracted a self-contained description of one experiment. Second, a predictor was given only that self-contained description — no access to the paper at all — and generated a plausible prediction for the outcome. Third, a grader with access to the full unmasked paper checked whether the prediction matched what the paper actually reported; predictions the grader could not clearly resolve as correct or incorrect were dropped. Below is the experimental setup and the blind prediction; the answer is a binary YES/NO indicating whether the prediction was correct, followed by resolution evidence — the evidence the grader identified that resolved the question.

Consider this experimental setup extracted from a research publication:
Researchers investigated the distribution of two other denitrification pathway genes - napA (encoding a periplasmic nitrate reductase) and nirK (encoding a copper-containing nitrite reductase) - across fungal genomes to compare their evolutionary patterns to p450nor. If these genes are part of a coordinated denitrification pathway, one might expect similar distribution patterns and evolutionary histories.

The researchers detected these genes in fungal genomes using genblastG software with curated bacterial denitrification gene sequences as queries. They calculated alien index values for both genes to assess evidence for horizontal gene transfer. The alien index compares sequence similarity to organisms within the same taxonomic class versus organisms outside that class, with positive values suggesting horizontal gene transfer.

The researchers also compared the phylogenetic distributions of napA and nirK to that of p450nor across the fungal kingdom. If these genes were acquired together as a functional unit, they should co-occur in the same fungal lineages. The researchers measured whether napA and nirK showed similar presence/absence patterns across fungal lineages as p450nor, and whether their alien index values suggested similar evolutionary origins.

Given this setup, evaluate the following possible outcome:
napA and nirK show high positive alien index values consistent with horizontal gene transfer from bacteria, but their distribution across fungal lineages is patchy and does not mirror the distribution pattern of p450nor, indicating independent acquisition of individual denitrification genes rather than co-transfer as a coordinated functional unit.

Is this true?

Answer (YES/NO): NO